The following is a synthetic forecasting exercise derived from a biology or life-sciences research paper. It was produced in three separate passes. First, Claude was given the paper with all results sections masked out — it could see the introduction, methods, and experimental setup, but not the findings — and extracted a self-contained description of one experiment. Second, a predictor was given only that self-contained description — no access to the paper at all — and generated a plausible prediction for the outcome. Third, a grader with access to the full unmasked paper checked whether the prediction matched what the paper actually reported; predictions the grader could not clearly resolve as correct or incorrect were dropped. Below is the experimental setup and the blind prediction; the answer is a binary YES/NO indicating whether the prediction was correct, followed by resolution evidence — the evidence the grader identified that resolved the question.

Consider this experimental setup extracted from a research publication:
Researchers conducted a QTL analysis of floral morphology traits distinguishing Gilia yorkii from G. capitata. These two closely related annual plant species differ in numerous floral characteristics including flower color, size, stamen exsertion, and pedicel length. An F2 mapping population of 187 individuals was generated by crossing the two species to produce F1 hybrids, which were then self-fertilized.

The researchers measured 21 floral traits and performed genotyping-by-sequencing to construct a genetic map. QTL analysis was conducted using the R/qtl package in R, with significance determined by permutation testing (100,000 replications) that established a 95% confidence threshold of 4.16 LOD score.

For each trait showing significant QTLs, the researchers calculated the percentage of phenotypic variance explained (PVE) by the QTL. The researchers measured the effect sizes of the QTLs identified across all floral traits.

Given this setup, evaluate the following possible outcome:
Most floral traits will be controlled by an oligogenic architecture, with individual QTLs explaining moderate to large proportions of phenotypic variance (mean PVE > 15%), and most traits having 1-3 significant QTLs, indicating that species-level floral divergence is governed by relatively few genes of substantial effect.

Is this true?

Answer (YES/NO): NO